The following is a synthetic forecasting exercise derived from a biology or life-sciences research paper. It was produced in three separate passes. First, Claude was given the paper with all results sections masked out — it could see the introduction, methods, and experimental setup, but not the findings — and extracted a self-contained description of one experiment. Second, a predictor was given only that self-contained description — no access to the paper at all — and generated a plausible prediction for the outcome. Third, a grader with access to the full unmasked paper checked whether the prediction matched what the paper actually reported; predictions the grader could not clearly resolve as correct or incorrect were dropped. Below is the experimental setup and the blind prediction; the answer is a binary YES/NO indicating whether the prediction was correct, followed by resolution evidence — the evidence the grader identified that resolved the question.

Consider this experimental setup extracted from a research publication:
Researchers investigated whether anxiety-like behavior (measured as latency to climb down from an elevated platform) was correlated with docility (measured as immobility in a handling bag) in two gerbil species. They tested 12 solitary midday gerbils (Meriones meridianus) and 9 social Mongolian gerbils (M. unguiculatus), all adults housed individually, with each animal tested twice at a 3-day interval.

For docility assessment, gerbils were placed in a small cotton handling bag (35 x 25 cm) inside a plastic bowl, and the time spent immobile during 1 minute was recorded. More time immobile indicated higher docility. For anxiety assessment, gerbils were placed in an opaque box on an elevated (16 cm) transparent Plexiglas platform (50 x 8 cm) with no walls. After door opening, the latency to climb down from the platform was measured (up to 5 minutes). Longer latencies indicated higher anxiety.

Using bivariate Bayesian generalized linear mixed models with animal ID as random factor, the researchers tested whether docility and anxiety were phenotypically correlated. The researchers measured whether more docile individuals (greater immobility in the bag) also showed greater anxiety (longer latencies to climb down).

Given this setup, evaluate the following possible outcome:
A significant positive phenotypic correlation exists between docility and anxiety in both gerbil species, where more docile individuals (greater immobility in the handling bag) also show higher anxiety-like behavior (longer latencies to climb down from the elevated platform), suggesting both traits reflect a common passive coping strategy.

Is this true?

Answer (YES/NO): NO